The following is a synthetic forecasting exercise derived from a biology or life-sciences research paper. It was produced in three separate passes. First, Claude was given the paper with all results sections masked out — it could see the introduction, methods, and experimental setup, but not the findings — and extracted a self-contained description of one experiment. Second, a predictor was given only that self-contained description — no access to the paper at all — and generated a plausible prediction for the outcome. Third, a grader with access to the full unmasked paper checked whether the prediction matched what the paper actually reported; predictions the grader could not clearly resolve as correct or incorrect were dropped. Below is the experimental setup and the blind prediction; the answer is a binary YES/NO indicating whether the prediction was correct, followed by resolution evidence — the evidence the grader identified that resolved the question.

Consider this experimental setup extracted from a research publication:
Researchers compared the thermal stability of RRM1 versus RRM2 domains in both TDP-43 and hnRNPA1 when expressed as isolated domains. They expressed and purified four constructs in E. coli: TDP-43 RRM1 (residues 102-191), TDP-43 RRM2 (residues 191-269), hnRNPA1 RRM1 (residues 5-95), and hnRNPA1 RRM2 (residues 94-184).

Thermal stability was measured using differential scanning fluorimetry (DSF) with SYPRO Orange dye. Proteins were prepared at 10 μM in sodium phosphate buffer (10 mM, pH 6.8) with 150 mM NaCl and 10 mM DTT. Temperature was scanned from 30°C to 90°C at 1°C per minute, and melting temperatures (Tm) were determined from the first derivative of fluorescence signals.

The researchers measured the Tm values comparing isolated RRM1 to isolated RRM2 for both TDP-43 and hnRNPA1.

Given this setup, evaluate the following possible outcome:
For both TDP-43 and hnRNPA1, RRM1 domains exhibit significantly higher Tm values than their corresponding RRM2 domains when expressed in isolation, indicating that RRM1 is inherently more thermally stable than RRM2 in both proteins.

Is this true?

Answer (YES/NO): NO